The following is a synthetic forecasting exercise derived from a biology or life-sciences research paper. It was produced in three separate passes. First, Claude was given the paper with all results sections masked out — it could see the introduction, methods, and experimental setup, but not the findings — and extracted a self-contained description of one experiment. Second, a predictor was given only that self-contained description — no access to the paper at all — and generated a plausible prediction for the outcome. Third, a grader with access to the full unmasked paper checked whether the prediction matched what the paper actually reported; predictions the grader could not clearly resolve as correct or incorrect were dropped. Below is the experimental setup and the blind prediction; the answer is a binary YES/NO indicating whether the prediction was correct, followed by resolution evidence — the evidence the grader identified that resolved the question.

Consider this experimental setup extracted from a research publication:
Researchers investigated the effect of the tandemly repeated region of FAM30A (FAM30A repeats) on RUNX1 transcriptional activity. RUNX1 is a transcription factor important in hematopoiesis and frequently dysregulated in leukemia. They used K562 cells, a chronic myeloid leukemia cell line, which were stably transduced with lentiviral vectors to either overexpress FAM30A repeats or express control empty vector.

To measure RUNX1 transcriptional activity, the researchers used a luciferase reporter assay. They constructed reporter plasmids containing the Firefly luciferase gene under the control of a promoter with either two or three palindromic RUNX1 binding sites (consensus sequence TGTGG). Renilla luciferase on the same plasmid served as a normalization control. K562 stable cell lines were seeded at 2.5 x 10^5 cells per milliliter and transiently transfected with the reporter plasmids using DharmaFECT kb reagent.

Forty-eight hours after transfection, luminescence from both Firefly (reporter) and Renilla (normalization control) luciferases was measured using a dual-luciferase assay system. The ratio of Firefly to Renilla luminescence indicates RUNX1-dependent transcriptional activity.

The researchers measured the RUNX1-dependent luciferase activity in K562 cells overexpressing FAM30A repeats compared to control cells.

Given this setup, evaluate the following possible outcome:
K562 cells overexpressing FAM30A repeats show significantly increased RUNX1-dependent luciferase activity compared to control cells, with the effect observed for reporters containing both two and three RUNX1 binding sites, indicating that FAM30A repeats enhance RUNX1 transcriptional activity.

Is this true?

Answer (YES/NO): YES